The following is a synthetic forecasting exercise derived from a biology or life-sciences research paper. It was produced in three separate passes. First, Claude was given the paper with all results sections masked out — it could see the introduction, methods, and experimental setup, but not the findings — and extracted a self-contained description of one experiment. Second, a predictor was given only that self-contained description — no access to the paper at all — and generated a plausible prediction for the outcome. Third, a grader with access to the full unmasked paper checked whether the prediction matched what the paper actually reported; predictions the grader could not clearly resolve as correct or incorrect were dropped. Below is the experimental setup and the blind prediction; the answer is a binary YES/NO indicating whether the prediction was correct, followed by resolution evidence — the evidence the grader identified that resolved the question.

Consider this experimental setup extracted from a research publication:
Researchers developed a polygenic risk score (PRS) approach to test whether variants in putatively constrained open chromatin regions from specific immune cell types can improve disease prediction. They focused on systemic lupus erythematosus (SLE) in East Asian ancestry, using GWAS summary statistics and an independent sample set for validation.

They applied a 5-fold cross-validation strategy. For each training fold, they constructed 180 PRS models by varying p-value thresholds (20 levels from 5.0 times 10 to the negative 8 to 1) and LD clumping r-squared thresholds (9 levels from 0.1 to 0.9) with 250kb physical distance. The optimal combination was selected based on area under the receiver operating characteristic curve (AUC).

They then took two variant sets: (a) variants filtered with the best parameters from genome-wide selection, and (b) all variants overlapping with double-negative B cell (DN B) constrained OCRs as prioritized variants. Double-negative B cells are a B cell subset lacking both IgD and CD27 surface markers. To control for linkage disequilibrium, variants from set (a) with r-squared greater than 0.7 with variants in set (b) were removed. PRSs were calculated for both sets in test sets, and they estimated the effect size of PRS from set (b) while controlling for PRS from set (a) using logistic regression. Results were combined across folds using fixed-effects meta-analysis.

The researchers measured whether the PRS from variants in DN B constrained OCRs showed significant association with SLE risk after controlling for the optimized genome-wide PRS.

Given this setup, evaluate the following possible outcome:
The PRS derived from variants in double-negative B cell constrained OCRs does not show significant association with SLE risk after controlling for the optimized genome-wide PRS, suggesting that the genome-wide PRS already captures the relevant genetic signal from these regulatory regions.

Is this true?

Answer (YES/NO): NO